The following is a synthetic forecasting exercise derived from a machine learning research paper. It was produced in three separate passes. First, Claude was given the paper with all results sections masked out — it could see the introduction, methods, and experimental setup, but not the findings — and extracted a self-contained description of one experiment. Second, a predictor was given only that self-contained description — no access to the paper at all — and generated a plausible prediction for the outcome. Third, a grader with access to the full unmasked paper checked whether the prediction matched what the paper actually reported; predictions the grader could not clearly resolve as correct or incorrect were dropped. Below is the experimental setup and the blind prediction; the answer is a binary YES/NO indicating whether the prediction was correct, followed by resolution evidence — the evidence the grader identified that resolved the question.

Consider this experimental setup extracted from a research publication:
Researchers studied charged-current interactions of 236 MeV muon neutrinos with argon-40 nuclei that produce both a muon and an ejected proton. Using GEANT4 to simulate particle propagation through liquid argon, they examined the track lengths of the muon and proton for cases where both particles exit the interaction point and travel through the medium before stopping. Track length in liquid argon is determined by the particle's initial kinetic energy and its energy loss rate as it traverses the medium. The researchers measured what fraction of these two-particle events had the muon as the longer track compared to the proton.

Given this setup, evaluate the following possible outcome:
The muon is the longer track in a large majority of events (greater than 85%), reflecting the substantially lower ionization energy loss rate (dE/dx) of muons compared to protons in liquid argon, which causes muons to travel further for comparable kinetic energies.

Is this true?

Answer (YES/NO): YES